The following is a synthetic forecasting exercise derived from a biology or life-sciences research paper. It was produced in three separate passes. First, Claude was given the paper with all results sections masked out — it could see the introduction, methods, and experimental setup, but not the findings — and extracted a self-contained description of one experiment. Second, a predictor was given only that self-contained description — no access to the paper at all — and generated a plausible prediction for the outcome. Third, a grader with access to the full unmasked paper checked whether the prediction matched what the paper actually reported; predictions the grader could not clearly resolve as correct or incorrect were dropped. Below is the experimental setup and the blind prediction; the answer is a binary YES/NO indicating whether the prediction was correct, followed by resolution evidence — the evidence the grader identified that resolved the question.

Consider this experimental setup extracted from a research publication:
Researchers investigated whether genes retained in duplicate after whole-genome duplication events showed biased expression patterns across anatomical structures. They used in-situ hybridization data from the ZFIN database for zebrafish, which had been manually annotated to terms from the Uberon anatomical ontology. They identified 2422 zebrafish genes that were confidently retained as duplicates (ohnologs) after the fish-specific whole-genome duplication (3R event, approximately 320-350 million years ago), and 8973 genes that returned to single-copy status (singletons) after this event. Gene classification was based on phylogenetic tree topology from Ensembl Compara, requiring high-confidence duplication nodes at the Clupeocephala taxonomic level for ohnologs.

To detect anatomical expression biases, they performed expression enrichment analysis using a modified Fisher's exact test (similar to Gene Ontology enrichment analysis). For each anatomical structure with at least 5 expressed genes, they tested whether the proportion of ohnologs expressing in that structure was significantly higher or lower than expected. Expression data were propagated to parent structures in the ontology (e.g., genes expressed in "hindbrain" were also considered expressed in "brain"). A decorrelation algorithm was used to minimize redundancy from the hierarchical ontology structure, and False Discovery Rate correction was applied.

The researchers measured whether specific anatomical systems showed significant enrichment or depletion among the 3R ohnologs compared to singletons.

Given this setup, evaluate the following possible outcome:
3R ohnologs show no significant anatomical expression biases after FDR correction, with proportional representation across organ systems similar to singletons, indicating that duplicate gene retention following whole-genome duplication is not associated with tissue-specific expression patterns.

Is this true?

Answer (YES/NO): NO